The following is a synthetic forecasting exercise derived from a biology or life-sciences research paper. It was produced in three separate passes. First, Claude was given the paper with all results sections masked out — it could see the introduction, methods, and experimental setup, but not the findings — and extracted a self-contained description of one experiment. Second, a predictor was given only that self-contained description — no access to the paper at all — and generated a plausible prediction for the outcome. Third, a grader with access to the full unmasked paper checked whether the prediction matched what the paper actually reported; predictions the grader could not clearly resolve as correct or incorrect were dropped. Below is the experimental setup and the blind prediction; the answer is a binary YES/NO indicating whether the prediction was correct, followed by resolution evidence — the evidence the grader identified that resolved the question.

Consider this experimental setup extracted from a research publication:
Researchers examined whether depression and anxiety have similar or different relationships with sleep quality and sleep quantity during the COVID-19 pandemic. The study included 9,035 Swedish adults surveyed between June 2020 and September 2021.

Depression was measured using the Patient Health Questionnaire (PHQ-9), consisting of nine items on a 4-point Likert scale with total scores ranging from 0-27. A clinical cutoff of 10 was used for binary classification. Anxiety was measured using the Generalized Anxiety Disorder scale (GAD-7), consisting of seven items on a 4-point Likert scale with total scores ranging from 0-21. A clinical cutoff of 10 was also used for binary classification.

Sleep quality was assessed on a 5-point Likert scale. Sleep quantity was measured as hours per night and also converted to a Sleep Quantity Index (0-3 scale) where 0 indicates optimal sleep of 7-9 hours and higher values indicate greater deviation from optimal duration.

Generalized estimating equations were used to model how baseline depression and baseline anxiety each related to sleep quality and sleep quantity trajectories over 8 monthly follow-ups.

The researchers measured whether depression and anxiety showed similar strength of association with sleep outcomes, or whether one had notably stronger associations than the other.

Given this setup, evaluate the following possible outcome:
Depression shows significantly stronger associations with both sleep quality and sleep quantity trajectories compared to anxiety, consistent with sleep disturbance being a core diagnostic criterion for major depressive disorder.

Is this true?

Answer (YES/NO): NO